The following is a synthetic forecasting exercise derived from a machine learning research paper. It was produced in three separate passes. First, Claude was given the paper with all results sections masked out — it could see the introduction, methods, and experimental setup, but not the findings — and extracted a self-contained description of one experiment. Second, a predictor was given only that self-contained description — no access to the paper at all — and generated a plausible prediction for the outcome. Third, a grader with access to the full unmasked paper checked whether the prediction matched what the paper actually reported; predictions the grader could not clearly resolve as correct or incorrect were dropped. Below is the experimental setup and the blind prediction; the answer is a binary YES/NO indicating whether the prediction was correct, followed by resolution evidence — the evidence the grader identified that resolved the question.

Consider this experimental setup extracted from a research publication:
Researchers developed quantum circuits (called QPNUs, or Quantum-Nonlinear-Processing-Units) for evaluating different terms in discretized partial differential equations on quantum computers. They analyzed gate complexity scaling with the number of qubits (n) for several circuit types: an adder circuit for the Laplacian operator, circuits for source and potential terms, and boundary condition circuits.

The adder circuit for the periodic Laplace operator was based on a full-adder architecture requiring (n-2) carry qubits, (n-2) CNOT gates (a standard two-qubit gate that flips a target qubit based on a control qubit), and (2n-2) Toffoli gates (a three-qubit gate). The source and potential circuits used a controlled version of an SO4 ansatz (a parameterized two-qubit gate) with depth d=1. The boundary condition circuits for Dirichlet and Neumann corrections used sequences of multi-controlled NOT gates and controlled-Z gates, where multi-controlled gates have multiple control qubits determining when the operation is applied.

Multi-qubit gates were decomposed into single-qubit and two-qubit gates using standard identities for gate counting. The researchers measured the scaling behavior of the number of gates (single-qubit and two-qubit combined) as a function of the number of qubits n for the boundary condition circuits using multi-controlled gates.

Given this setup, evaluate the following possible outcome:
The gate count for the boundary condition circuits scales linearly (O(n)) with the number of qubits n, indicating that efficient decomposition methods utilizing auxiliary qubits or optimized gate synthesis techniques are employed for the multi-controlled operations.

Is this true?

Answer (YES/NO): NO